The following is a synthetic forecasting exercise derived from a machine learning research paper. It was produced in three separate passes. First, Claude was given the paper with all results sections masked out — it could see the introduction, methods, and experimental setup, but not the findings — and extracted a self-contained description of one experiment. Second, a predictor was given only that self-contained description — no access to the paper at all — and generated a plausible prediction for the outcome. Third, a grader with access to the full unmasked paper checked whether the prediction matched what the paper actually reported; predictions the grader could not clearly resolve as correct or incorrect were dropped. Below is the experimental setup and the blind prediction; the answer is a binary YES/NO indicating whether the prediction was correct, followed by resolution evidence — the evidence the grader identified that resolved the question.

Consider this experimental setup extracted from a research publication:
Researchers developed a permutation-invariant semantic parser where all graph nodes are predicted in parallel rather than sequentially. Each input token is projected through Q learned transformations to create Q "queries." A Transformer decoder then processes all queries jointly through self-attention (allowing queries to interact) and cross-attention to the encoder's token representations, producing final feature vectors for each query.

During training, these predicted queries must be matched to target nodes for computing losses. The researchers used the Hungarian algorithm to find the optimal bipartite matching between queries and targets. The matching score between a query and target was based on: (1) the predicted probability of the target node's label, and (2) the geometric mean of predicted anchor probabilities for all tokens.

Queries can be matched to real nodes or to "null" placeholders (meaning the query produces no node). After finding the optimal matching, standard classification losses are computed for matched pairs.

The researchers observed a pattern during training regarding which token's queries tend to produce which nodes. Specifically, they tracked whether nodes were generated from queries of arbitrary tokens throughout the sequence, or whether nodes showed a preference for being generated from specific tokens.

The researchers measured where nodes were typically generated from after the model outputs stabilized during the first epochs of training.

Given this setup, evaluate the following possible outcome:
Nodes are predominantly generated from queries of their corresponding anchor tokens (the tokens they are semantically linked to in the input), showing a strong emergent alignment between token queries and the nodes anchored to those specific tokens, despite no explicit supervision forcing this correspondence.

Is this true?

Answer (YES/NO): YES